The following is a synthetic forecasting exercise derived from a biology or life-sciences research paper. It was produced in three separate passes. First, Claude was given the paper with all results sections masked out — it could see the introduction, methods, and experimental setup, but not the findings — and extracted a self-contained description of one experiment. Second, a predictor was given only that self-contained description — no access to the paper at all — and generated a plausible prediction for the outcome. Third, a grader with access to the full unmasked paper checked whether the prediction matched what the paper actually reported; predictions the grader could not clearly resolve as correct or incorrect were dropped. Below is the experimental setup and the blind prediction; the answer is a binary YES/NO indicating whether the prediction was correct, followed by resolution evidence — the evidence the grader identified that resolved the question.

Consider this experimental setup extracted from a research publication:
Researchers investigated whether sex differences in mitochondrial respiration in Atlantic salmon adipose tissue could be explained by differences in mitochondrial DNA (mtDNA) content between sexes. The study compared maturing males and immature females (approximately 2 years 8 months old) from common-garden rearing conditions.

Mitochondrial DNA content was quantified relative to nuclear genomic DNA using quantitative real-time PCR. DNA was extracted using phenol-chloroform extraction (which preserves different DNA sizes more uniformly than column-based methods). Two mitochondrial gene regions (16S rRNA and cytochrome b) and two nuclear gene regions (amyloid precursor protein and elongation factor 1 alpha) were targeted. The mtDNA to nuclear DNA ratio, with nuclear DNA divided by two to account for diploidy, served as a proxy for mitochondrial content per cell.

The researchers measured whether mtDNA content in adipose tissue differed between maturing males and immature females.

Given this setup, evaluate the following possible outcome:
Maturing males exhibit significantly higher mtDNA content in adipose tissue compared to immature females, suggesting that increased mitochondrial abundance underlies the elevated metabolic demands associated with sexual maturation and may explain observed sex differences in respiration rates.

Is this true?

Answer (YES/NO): NO